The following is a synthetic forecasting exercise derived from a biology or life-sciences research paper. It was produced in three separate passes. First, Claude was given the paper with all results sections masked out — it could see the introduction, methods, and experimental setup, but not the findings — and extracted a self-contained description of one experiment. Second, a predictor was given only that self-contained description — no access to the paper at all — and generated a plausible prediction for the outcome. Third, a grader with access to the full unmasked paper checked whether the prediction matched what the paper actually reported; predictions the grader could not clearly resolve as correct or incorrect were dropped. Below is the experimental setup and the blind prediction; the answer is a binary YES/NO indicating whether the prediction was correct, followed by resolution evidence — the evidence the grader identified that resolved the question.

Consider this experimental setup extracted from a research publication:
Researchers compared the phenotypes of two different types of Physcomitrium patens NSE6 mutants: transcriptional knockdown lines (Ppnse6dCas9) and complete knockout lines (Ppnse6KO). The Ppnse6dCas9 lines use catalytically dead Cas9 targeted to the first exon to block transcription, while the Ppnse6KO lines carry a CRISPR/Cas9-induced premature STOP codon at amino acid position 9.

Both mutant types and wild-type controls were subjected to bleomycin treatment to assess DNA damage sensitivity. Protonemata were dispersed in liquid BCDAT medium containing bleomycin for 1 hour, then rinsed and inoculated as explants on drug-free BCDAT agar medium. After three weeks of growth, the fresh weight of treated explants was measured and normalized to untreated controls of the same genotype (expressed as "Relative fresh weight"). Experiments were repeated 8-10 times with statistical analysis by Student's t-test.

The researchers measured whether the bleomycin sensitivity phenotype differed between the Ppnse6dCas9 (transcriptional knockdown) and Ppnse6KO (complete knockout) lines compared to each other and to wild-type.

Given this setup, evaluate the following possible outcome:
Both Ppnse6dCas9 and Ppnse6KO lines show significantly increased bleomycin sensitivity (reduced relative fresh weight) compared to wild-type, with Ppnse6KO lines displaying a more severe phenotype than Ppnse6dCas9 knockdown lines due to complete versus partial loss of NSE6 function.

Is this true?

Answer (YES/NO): YES